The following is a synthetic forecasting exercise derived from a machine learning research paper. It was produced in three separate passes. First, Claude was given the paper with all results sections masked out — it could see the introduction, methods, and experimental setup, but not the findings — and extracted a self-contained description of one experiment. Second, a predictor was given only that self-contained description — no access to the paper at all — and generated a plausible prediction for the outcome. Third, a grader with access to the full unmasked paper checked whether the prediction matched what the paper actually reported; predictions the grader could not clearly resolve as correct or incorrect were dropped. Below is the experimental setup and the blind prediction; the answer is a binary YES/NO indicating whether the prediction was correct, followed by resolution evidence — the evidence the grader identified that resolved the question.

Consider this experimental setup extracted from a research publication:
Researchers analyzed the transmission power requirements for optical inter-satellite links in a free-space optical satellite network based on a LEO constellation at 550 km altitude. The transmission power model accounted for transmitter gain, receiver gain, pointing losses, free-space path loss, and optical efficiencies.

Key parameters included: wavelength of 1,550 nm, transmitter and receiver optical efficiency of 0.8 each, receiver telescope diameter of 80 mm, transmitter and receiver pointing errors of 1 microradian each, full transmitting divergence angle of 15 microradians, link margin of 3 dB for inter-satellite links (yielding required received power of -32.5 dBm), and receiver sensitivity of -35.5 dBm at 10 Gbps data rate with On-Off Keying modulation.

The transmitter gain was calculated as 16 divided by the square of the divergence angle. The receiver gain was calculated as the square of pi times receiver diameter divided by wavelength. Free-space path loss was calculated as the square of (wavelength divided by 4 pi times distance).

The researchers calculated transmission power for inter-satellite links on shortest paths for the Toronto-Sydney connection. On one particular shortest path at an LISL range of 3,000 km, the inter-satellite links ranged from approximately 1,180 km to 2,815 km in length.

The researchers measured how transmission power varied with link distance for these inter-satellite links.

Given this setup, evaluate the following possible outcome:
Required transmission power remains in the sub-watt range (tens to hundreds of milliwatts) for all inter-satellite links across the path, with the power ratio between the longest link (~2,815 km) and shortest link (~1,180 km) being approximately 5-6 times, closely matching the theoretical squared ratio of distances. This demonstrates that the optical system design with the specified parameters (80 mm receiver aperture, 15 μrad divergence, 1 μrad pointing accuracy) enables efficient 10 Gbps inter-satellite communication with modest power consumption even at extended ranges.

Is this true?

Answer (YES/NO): YES